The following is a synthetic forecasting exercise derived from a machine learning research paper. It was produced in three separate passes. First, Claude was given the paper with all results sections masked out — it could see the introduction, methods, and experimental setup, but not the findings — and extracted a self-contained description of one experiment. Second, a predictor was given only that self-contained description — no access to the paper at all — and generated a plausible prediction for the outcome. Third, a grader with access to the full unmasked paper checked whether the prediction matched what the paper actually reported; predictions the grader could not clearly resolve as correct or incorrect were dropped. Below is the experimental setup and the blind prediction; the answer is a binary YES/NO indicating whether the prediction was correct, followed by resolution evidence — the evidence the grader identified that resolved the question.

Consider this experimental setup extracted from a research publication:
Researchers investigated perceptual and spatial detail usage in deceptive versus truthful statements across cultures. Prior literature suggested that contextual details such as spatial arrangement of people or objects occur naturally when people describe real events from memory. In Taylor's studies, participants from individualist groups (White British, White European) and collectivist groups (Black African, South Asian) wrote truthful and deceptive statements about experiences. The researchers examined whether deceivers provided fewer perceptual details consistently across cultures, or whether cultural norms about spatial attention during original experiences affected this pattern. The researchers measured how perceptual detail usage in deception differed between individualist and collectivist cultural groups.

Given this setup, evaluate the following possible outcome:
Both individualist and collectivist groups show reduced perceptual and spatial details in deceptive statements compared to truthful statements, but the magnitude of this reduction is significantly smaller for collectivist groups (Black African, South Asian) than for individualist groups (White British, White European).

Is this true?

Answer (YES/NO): NO